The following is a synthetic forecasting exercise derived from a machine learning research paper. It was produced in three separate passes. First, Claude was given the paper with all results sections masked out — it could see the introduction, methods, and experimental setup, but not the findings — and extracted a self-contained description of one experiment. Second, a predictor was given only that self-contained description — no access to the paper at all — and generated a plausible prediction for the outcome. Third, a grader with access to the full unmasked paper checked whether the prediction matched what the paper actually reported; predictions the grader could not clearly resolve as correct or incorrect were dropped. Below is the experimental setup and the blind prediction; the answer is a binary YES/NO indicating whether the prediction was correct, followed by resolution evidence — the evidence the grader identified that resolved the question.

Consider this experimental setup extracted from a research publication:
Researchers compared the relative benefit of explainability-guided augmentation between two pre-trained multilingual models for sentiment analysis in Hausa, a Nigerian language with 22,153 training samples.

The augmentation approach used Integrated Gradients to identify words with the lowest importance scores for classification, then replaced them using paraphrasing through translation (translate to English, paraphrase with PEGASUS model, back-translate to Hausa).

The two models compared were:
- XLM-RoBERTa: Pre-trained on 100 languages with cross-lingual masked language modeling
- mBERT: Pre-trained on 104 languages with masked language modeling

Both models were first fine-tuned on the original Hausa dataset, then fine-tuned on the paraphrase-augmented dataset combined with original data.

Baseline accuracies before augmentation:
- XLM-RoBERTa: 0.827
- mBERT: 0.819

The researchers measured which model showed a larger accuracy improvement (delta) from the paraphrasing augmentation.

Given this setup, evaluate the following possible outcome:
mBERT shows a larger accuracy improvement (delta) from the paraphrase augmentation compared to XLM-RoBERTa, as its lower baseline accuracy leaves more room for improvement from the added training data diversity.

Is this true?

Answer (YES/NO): YES